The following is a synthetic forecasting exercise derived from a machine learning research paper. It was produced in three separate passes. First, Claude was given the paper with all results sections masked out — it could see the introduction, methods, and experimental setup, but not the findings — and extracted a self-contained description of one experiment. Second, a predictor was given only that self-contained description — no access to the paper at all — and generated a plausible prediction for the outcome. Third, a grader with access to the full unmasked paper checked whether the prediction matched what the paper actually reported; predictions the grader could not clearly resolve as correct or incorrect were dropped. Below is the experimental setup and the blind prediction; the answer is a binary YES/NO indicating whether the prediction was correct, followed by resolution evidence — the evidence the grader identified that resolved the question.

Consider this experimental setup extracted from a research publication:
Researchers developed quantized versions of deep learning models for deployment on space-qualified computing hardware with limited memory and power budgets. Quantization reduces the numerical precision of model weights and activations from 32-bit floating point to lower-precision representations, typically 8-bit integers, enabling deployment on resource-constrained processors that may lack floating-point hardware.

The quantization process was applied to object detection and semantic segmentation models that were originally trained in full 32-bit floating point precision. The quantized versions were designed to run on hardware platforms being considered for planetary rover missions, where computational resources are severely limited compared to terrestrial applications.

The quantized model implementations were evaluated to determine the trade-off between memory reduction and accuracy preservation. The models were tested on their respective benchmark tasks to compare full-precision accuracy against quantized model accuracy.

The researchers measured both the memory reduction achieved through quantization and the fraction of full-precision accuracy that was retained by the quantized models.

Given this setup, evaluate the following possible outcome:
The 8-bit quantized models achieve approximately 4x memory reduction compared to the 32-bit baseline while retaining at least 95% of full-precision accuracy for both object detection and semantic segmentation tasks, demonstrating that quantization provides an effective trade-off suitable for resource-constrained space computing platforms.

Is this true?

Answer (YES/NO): NO